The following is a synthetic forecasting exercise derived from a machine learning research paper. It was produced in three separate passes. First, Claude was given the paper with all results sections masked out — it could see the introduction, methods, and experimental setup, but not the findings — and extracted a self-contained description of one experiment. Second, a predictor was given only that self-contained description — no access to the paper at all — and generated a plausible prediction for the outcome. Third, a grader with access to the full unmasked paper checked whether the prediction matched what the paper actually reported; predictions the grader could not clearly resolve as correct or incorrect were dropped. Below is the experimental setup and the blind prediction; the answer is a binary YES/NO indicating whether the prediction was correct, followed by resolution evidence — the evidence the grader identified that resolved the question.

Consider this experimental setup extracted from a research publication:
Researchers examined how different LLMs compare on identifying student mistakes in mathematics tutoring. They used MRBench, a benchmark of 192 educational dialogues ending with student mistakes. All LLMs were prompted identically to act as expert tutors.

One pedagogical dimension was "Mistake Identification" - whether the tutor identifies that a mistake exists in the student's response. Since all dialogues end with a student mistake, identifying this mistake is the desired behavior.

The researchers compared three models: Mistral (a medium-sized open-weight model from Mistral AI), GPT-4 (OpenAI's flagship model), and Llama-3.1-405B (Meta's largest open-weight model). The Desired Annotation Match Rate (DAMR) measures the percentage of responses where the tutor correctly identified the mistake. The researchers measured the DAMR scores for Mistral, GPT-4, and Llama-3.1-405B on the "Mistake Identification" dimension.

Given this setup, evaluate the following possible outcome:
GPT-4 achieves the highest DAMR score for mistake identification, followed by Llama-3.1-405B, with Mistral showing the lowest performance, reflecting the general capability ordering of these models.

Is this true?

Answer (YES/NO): NO